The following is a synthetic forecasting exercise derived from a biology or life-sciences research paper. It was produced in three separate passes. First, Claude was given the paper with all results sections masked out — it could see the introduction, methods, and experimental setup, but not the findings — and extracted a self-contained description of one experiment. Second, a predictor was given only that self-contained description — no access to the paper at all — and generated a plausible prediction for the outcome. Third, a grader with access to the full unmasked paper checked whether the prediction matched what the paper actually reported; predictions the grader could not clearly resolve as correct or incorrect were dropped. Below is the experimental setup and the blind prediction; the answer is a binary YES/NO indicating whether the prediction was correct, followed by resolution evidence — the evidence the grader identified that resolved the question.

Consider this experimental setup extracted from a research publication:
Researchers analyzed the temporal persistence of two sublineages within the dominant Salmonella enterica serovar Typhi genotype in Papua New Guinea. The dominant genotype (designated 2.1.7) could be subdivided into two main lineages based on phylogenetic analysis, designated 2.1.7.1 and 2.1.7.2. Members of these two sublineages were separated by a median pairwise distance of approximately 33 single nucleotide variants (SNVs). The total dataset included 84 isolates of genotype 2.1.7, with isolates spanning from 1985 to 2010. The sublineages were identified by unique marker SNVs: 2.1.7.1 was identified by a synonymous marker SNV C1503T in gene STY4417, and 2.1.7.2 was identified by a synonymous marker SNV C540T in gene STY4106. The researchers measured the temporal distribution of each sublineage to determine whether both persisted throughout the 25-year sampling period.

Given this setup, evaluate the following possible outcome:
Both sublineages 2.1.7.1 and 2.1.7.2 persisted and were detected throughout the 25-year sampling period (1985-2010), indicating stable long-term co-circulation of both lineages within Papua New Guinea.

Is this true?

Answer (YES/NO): NO